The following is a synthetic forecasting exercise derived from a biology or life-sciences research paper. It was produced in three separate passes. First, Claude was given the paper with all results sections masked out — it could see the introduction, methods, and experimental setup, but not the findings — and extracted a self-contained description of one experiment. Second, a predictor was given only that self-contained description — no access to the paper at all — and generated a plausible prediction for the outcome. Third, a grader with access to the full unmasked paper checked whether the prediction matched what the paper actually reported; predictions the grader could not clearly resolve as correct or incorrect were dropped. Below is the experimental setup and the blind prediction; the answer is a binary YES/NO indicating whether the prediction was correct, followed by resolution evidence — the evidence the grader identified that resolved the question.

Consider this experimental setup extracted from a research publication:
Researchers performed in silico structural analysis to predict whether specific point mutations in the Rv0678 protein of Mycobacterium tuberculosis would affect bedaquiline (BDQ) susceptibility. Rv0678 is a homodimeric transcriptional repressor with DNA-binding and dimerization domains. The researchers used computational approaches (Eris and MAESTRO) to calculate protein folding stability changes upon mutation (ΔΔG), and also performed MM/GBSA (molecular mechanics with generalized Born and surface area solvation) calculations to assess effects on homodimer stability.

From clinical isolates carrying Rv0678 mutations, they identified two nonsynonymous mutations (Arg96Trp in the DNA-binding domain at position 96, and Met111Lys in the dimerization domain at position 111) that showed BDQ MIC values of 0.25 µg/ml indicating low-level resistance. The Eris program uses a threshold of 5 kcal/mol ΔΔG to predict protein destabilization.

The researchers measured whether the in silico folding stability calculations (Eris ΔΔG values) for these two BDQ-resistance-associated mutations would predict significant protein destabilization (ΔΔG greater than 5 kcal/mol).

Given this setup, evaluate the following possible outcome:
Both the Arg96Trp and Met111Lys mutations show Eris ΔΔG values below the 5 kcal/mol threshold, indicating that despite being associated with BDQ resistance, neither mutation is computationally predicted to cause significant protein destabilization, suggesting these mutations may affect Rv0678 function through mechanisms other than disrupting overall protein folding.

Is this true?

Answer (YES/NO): NO